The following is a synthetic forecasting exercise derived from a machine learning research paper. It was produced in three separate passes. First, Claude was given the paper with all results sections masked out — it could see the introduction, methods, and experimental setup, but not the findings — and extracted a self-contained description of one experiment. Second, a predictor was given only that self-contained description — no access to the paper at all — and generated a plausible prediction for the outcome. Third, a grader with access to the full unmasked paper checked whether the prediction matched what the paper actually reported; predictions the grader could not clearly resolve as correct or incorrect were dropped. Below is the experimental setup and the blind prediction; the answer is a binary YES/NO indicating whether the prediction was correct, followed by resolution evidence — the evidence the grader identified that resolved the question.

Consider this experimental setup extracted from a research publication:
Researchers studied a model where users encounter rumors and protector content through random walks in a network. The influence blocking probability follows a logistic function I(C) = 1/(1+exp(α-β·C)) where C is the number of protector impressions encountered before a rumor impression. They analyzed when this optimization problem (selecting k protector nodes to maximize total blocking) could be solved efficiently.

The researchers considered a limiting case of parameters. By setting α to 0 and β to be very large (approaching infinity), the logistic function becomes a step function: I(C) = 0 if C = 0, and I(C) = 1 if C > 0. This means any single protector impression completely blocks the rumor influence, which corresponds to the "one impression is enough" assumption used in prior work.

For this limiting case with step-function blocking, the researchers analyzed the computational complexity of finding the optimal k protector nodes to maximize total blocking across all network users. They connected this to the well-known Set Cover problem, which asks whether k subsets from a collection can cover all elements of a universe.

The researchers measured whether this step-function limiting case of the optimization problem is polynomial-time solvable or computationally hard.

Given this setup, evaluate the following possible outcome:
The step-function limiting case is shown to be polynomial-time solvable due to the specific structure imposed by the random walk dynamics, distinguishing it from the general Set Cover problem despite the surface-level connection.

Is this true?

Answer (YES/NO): NO